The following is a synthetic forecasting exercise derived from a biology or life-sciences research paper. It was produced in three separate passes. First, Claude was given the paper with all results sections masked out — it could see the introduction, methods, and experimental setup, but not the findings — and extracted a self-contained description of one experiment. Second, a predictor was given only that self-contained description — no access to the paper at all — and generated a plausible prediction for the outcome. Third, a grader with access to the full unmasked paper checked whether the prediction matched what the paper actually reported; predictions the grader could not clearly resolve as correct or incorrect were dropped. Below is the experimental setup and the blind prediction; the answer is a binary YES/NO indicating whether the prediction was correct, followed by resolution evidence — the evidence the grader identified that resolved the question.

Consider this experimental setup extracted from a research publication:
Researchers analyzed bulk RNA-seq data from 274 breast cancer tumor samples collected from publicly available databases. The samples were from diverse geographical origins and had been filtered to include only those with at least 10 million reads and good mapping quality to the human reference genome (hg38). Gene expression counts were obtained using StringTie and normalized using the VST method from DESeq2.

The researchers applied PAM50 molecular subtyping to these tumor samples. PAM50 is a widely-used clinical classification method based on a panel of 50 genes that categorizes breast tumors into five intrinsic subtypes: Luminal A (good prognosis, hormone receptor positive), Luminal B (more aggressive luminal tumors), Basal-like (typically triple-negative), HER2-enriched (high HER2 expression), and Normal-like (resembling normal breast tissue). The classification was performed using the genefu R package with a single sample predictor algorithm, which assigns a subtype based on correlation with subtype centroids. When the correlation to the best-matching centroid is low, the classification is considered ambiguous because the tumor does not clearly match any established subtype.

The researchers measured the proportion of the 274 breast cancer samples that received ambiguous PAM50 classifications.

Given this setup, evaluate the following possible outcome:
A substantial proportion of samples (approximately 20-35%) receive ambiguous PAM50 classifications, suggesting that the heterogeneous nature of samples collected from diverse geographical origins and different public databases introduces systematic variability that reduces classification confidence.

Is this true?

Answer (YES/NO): NO